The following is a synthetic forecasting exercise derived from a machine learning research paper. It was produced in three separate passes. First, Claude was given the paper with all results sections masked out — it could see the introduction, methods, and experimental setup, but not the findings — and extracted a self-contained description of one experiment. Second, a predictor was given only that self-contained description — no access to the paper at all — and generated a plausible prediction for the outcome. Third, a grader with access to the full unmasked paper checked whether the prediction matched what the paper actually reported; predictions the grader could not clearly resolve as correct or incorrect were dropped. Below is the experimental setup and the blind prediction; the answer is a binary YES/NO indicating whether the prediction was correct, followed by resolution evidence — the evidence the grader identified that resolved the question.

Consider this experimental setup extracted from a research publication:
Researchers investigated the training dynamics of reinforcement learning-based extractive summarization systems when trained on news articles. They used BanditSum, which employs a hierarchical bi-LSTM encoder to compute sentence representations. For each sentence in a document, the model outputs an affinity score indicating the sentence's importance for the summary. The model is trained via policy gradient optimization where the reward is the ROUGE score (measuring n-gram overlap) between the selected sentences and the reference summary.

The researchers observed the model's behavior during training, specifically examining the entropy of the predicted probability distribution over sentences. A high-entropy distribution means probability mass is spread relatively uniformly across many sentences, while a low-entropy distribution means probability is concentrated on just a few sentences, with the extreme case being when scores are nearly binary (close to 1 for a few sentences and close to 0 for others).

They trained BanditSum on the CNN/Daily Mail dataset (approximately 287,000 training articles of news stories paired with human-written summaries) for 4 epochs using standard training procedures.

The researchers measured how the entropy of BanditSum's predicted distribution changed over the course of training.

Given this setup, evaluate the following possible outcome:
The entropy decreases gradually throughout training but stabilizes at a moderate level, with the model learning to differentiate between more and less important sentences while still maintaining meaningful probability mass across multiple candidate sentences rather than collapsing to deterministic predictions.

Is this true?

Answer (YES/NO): NO